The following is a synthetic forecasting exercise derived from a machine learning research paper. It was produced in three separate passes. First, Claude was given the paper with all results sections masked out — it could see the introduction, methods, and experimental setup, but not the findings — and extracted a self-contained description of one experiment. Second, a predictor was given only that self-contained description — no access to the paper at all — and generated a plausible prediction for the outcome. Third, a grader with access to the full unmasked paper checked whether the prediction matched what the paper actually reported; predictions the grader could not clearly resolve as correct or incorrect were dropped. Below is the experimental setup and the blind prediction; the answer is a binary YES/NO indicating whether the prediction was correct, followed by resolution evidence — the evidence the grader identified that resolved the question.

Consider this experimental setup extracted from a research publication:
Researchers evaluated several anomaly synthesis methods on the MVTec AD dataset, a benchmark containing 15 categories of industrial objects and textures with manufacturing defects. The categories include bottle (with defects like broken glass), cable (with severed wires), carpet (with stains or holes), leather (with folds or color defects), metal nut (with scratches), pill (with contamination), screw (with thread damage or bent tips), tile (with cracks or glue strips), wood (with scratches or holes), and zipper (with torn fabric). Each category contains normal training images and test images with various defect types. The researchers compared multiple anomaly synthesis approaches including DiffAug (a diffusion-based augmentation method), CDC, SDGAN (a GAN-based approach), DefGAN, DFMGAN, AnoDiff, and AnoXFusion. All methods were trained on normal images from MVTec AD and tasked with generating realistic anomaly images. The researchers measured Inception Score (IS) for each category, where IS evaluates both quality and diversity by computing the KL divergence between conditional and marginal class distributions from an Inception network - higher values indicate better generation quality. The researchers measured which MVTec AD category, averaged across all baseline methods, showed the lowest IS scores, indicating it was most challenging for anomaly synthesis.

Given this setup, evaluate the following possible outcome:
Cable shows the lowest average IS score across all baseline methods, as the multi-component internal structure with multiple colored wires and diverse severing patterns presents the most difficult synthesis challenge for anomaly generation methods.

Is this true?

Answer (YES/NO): NO